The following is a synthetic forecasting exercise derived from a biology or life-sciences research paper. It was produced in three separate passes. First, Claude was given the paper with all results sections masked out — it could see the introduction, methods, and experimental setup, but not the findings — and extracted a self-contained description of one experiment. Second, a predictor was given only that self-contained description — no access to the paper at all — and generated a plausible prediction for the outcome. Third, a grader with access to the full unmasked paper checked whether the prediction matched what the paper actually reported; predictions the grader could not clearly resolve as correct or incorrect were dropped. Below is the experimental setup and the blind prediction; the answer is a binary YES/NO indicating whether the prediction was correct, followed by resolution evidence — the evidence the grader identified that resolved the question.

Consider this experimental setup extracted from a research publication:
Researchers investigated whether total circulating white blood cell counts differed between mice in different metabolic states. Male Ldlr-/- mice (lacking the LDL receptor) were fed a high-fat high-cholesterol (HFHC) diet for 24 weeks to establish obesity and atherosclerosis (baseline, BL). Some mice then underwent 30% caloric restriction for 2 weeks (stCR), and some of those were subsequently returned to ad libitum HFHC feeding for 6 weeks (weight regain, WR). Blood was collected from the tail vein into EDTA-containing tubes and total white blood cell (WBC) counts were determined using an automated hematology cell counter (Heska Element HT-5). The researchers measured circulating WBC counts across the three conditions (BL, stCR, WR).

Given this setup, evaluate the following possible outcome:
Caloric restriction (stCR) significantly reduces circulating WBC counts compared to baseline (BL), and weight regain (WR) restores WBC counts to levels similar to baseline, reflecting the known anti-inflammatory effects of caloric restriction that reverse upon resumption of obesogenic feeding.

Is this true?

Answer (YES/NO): YES